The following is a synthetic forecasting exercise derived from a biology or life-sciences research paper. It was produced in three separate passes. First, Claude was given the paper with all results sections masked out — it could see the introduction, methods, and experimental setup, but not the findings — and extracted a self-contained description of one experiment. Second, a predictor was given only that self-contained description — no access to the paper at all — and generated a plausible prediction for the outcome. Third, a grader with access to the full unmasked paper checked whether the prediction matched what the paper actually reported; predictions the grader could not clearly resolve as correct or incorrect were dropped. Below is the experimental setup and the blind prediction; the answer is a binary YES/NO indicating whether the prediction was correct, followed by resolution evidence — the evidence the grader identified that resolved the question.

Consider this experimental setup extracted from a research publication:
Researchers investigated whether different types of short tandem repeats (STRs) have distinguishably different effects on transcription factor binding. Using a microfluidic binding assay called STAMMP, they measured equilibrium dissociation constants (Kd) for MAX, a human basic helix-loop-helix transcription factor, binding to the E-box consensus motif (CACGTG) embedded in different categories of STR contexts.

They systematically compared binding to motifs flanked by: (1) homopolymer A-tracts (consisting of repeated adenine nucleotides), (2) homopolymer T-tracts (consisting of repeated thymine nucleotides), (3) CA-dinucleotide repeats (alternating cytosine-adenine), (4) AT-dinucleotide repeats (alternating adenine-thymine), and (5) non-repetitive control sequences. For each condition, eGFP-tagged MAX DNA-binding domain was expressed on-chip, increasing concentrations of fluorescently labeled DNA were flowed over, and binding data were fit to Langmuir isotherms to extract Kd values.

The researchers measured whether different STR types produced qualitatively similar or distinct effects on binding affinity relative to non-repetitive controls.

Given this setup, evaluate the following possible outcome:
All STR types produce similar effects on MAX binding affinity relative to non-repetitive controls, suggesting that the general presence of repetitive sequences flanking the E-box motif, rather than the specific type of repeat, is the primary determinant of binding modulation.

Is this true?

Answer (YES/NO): NO